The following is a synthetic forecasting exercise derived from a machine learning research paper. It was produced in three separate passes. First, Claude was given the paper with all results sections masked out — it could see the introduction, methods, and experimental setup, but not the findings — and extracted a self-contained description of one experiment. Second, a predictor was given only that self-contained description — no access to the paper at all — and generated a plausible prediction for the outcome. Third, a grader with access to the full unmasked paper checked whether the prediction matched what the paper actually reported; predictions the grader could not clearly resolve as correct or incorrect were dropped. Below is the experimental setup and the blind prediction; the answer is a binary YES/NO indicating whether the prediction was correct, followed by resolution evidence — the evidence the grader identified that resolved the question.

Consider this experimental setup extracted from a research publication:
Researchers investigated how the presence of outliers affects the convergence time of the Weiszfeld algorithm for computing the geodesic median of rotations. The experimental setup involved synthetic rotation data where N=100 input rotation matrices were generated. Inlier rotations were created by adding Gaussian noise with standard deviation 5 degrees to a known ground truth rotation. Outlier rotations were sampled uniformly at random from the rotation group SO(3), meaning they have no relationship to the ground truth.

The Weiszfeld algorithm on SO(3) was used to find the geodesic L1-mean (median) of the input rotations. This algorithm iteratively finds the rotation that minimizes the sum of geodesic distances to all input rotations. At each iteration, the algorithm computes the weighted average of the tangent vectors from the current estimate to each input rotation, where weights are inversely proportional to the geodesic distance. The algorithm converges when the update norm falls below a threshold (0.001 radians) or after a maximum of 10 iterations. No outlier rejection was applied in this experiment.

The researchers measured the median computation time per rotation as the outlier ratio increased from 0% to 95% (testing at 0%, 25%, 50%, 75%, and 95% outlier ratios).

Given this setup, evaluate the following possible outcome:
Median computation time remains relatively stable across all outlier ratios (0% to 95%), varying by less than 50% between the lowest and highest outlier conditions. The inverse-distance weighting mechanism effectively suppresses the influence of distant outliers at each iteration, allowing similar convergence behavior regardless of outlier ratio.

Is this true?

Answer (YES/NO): NO